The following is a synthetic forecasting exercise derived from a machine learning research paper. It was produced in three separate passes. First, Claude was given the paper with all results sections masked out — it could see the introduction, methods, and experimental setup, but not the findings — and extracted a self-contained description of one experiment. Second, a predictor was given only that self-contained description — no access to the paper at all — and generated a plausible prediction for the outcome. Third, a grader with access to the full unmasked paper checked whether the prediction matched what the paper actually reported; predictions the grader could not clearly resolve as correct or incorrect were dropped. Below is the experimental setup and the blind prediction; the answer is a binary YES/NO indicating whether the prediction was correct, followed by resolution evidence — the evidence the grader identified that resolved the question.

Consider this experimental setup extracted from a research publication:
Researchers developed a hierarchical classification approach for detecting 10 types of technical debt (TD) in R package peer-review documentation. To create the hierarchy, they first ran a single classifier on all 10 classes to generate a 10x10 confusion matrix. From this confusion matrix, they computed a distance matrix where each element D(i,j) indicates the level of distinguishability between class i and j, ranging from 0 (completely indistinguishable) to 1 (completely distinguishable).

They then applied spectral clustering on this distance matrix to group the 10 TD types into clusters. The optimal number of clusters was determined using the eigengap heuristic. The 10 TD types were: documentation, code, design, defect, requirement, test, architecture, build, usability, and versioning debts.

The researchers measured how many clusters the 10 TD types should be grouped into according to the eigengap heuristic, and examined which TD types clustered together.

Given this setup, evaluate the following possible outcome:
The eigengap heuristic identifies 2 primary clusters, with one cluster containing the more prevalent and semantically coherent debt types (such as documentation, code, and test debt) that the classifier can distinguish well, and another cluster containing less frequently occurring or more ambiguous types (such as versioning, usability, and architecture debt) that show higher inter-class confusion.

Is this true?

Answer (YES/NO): NO